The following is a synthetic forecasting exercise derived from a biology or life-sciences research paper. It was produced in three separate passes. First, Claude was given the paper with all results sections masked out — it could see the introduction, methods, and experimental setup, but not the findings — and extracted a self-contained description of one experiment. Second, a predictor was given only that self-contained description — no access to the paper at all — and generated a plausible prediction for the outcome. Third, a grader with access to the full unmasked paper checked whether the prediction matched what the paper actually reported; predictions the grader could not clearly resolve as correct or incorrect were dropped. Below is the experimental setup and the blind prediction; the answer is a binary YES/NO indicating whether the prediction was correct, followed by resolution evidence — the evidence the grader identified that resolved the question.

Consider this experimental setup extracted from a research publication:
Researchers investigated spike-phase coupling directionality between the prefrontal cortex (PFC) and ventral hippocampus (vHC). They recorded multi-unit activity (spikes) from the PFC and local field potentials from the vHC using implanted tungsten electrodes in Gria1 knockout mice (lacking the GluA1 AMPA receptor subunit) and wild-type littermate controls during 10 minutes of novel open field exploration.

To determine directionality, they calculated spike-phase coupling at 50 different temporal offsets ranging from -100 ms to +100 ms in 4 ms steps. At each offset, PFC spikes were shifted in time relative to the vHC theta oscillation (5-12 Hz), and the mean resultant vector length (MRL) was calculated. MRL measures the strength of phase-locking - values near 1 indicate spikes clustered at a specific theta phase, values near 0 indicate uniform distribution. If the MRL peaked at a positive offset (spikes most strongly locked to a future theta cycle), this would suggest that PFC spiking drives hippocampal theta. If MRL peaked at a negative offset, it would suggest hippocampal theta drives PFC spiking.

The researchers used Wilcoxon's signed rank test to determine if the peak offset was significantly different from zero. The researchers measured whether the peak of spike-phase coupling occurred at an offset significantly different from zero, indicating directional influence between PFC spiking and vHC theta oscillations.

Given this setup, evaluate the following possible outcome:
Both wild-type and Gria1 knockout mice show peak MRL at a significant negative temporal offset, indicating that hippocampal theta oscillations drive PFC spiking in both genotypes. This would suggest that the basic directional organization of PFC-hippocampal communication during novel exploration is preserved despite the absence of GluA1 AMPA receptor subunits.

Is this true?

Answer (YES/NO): NO